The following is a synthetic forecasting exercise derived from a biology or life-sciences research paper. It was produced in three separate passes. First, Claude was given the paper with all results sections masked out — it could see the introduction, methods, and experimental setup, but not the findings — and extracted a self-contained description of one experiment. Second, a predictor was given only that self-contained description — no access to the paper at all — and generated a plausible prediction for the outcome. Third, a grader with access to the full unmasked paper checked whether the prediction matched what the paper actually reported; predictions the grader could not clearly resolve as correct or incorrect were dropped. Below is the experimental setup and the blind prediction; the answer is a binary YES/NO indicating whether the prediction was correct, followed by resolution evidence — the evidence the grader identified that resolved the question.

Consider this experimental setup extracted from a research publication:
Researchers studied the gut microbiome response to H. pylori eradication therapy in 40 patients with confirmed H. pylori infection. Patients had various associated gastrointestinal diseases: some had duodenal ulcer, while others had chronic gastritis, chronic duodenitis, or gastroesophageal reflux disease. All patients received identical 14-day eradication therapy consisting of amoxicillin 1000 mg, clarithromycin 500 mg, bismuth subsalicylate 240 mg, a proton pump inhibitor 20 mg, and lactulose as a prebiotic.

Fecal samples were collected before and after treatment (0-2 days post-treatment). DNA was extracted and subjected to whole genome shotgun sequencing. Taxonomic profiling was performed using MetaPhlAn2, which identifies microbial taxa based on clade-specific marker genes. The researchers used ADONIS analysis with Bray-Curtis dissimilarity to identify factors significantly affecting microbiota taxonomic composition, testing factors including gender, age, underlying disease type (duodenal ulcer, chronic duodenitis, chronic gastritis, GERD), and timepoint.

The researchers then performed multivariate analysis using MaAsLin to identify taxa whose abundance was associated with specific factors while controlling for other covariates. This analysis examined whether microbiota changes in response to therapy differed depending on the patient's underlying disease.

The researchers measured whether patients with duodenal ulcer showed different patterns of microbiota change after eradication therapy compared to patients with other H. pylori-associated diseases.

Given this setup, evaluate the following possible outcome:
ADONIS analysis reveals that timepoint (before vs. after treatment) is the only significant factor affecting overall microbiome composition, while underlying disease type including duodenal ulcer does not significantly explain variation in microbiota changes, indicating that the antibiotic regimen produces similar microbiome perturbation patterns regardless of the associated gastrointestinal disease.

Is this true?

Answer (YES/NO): NO